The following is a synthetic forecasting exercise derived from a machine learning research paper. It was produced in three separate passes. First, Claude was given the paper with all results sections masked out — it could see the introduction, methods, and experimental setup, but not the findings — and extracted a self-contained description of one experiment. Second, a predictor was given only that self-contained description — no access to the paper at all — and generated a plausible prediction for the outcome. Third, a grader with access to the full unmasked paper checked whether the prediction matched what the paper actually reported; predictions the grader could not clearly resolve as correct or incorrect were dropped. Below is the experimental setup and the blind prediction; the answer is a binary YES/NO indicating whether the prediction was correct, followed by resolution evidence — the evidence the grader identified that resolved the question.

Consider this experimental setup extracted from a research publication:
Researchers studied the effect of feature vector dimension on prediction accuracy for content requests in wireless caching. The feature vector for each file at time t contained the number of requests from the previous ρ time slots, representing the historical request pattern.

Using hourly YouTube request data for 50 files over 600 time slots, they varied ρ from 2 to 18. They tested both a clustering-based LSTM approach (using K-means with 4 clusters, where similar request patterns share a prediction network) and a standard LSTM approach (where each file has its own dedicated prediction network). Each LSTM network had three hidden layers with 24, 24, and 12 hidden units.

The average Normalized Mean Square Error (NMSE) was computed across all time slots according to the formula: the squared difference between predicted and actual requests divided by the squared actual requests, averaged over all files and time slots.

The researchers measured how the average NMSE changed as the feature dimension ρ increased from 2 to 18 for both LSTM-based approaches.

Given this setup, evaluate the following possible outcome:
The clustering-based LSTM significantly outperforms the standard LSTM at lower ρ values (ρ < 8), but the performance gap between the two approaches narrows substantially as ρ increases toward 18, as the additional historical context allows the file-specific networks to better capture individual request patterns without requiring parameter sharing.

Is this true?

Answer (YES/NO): NO